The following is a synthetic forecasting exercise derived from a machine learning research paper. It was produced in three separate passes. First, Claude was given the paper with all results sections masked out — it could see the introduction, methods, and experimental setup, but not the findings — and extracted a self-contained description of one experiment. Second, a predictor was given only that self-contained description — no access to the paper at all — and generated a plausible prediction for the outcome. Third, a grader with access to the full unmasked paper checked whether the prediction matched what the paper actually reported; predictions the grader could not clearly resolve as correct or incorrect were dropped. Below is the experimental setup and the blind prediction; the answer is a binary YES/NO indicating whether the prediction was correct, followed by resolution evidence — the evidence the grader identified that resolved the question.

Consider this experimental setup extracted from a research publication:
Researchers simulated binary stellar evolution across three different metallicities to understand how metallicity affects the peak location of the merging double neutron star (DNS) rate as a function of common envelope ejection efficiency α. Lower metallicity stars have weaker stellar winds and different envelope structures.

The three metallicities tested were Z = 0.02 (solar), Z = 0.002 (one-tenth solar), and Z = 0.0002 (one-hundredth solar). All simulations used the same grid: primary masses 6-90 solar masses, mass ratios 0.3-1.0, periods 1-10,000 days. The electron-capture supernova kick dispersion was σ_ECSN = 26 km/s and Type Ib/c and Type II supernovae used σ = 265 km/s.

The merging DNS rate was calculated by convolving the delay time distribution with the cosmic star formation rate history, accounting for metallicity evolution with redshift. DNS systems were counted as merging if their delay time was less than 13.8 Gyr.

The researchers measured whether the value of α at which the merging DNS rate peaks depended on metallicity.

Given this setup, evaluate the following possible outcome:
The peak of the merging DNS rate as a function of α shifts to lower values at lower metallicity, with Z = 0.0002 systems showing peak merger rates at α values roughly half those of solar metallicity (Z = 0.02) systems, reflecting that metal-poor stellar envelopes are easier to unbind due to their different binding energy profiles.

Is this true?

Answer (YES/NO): NO